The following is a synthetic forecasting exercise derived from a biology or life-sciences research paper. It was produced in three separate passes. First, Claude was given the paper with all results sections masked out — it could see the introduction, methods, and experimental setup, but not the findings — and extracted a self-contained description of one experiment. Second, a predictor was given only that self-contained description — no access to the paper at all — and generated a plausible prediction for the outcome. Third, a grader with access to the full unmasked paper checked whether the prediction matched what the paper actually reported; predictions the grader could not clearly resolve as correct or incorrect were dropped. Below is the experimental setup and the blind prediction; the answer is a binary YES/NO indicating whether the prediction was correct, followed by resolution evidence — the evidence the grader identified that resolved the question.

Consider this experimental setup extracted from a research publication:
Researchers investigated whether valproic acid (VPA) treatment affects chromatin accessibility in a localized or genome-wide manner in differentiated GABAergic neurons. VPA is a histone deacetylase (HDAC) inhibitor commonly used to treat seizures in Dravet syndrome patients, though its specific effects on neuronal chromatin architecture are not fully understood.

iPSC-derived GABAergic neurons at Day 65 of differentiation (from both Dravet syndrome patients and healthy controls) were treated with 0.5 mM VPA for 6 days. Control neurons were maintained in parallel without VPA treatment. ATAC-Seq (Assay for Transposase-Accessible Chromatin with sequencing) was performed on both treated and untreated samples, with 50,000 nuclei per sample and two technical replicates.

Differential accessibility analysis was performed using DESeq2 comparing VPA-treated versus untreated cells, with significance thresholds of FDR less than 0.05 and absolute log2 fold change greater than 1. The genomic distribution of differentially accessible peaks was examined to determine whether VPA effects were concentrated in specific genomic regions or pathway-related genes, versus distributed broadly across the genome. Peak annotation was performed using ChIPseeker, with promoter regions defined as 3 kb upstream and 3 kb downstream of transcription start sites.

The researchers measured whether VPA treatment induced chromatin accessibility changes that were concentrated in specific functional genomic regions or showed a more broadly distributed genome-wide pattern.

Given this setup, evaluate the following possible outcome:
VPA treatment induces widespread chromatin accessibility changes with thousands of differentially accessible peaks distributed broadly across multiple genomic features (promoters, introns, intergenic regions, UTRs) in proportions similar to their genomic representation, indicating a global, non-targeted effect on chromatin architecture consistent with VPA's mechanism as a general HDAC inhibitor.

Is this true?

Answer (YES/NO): YES